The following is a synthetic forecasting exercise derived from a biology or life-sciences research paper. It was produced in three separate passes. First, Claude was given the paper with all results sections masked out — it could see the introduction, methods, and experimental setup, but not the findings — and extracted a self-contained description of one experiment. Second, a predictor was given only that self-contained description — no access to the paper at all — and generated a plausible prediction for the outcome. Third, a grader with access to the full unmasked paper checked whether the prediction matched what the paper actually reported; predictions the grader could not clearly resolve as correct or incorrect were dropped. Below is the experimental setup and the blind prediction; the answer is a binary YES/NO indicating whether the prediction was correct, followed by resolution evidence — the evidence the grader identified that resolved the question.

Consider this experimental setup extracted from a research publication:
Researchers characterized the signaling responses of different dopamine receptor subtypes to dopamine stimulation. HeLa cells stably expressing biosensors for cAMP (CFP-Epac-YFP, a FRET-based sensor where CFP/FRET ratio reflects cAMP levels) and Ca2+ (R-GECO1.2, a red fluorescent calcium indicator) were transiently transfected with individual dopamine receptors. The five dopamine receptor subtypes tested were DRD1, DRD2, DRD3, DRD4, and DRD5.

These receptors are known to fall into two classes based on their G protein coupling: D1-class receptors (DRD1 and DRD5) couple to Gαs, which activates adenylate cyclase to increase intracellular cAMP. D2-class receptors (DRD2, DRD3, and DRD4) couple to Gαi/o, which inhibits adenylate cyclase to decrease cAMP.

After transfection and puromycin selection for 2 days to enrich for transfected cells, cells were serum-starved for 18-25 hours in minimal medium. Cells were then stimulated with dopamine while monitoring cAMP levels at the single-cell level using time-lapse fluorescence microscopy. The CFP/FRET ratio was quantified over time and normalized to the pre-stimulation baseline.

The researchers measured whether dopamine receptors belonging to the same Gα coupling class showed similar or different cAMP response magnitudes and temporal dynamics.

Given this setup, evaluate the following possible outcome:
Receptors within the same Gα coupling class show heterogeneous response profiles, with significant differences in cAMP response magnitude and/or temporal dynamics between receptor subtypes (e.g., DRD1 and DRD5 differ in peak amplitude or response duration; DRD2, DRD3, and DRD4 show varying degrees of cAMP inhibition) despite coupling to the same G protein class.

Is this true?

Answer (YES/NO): NO